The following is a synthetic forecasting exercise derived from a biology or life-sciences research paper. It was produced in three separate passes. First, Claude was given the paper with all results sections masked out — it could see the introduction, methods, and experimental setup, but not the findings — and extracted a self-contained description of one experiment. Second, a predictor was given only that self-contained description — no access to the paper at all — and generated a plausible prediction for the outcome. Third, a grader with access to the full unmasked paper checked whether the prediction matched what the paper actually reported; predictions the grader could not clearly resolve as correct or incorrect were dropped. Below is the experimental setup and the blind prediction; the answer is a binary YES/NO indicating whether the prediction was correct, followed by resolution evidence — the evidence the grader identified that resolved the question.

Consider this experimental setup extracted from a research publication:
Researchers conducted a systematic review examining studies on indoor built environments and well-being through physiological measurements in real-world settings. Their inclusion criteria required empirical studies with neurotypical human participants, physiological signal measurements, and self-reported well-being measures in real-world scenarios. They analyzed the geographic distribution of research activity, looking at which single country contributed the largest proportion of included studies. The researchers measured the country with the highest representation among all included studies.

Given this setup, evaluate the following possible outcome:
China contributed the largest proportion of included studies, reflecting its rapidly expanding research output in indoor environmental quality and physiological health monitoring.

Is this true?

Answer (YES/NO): YES